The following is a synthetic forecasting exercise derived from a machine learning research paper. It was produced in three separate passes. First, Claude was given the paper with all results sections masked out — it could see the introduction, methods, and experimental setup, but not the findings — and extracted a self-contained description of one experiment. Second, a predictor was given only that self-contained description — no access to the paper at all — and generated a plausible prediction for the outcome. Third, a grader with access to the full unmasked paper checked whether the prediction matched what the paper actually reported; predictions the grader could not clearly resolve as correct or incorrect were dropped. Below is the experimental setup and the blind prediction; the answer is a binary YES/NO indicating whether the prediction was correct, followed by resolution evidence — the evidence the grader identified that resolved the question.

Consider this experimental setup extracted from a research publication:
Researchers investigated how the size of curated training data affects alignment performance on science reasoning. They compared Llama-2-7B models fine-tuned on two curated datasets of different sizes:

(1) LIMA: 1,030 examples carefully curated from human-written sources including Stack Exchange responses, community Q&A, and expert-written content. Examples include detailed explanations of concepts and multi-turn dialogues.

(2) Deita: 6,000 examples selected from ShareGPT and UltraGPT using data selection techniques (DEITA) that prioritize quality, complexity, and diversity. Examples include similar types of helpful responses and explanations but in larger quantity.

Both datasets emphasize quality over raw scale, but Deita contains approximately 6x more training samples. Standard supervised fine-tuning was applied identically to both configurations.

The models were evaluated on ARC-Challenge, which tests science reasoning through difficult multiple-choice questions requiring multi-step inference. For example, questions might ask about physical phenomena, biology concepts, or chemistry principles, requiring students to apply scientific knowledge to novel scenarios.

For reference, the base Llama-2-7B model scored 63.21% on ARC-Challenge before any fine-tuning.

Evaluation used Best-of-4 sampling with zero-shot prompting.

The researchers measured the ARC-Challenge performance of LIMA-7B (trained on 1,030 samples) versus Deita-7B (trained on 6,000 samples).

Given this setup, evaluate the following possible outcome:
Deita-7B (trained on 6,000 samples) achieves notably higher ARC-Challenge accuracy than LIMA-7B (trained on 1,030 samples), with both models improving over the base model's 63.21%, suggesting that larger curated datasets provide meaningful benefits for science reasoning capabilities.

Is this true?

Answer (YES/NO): NO